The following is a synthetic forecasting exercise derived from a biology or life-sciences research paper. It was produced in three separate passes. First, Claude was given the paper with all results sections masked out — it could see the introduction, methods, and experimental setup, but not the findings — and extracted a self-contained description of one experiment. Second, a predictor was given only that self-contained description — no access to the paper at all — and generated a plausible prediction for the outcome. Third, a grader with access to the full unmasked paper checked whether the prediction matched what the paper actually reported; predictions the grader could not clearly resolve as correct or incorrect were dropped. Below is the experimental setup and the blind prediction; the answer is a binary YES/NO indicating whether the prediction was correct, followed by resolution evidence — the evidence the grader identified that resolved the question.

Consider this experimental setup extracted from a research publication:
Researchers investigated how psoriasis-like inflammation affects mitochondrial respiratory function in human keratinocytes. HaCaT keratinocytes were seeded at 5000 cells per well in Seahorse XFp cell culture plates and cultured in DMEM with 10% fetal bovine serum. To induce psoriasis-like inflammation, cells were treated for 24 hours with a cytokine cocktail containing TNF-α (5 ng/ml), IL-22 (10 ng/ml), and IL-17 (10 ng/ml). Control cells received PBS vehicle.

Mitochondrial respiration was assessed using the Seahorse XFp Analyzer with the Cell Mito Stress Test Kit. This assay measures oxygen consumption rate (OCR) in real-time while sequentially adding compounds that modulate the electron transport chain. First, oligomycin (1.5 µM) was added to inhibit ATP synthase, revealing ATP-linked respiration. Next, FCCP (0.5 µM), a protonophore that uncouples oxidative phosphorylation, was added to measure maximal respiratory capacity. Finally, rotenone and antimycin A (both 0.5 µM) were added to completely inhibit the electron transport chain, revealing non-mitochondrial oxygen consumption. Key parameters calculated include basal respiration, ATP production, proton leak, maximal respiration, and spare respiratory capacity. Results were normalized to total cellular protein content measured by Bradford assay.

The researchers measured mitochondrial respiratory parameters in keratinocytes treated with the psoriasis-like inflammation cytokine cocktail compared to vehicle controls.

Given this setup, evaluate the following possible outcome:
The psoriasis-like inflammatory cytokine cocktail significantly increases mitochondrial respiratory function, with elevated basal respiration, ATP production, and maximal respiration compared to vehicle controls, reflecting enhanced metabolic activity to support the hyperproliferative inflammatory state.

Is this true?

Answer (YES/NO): NO